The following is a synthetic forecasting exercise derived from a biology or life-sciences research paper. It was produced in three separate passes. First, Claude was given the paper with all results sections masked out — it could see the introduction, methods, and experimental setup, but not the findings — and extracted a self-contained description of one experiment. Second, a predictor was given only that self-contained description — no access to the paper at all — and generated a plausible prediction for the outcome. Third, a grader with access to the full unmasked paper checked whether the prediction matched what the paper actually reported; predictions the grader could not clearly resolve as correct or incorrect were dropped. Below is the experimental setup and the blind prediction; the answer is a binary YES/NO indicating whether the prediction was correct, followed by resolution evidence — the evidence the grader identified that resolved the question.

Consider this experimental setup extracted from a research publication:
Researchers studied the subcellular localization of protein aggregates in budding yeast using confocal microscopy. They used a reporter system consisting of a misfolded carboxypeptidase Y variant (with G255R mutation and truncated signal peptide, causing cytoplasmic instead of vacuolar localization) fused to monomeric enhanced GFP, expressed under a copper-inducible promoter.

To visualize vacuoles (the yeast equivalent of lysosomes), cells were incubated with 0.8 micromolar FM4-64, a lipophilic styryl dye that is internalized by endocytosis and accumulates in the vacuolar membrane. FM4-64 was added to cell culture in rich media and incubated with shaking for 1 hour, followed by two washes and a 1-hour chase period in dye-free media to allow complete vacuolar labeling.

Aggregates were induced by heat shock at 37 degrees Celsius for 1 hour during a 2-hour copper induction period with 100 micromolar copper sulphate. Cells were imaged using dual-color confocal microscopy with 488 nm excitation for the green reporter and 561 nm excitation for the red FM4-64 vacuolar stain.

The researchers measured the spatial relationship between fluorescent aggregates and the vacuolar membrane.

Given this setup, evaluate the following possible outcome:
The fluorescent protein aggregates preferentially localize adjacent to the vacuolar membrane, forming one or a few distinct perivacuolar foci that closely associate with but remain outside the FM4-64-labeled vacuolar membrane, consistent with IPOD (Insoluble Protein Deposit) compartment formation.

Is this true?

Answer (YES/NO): NO